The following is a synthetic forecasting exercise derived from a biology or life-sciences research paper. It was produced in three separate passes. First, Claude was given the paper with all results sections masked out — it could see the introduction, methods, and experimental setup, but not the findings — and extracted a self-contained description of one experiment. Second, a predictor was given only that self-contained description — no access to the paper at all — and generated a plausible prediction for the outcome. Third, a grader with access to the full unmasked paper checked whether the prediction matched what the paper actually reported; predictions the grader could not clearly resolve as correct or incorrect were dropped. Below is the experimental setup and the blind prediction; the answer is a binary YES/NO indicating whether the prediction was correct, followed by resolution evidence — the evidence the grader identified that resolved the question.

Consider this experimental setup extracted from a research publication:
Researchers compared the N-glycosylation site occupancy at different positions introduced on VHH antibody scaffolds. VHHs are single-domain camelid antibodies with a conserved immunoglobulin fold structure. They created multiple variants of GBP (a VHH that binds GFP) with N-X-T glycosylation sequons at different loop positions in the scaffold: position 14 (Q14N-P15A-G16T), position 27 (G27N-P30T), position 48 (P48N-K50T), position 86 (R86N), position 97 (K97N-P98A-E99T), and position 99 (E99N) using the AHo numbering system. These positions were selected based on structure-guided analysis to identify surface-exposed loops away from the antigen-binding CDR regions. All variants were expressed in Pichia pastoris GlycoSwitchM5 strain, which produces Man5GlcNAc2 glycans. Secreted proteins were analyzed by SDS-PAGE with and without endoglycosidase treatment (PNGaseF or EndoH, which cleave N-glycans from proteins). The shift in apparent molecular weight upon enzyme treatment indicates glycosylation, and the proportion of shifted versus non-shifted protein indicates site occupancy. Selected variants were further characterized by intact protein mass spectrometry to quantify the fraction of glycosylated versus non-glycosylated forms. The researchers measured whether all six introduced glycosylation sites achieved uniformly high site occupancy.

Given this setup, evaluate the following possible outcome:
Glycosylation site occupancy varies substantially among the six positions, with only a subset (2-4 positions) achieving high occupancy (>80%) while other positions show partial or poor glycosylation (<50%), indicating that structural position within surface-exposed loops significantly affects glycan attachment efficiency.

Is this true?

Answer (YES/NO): NO